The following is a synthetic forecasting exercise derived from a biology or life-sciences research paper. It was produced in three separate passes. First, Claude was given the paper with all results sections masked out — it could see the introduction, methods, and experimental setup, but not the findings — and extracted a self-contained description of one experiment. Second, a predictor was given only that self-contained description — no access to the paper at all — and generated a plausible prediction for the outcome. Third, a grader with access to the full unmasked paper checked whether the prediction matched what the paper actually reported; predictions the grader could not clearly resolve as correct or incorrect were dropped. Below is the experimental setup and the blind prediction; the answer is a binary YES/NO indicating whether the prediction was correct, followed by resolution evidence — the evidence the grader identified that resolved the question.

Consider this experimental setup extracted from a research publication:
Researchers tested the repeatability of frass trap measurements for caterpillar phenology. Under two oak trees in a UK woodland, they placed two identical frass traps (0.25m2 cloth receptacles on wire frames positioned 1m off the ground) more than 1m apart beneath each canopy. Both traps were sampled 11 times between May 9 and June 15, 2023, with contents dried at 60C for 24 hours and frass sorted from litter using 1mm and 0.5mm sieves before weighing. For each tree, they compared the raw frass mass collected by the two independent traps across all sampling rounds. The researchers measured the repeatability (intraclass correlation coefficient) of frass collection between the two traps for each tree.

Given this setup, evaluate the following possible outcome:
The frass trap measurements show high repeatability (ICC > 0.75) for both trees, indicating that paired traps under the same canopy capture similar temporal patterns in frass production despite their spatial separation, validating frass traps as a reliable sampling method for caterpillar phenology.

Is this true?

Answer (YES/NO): YES